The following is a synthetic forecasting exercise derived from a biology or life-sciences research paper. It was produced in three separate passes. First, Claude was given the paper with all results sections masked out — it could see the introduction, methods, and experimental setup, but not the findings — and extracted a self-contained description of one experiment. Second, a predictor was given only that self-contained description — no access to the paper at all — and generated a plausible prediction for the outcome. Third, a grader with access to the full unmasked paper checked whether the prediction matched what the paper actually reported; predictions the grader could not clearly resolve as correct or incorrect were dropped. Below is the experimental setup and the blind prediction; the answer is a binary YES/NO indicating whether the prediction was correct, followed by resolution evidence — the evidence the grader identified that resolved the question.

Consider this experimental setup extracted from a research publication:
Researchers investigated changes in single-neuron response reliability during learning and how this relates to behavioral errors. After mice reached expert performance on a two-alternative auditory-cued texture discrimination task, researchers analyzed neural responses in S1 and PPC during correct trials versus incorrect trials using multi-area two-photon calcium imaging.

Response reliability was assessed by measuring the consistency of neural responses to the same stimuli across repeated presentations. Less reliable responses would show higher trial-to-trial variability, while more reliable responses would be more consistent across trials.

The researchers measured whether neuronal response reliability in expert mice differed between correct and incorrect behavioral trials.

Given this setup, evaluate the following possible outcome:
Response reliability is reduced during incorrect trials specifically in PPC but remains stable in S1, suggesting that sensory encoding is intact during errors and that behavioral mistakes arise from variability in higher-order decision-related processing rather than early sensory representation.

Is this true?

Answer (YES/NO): NO